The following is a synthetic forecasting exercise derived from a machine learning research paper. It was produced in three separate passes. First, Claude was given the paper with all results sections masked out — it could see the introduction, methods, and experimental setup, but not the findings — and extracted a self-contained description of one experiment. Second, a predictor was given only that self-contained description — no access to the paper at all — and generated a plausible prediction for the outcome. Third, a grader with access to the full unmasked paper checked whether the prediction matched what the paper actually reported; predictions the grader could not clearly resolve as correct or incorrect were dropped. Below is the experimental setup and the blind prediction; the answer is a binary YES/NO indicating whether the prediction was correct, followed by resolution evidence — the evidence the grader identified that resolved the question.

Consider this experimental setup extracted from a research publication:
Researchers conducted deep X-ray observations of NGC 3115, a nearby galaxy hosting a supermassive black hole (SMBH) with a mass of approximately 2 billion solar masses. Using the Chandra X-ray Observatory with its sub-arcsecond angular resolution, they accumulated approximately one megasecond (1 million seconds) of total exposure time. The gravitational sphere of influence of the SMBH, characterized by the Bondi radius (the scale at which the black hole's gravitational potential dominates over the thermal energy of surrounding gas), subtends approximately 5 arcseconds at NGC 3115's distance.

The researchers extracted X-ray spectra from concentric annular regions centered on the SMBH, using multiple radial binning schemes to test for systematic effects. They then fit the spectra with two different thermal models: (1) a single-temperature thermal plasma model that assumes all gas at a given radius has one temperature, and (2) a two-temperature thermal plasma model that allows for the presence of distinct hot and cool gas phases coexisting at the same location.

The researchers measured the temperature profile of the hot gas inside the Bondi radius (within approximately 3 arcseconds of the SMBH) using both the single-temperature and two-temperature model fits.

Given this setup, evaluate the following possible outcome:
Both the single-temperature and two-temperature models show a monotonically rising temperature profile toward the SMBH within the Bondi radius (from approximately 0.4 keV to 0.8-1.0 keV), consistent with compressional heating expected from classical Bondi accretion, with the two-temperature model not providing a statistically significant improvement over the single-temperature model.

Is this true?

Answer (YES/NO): NO